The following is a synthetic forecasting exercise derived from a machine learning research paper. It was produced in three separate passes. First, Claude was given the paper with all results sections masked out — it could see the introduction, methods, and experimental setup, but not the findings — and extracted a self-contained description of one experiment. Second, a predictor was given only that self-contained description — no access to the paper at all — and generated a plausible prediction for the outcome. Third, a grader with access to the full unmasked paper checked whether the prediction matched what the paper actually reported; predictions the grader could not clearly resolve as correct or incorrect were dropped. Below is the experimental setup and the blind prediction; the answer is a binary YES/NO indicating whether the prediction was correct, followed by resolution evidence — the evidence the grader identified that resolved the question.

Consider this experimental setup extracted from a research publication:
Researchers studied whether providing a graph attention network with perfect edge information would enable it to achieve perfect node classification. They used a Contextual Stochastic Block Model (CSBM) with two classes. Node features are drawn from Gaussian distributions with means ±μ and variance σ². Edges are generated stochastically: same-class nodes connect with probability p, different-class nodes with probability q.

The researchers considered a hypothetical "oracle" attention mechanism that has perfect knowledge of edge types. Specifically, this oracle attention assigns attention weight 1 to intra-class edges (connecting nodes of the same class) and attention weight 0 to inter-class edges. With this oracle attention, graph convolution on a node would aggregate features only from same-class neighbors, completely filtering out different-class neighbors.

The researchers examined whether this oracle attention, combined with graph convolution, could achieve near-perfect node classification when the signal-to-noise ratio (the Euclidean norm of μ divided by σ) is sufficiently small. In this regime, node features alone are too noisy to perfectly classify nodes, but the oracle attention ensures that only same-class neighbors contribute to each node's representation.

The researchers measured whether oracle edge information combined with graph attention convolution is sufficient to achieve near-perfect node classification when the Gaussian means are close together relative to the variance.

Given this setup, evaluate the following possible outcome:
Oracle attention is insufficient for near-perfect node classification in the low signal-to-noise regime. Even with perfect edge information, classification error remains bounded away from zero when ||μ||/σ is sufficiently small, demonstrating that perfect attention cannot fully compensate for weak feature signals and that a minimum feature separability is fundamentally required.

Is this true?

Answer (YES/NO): YES